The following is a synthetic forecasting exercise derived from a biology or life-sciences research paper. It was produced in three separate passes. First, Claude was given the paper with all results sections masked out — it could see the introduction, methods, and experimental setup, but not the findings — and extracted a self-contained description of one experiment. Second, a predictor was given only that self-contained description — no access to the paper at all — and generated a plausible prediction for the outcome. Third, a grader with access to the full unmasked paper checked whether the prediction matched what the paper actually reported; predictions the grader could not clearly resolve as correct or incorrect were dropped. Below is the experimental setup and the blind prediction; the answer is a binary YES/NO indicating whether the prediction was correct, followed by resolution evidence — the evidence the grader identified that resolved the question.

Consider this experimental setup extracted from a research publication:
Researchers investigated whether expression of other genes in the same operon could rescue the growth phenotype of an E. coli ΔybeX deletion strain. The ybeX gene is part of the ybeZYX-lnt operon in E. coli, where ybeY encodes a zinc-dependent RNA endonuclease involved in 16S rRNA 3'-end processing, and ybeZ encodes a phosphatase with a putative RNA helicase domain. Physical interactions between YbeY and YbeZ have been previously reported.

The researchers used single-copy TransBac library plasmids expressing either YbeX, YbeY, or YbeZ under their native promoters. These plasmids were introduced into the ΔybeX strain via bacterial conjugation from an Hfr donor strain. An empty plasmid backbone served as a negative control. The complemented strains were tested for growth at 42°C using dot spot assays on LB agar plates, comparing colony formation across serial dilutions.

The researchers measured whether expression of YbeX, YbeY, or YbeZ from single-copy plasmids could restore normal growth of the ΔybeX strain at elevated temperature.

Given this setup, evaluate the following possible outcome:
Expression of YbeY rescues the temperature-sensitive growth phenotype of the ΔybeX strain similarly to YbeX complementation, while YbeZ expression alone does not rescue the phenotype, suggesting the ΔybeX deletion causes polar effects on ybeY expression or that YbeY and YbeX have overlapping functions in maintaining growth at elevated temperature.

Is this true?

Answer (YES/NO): NO